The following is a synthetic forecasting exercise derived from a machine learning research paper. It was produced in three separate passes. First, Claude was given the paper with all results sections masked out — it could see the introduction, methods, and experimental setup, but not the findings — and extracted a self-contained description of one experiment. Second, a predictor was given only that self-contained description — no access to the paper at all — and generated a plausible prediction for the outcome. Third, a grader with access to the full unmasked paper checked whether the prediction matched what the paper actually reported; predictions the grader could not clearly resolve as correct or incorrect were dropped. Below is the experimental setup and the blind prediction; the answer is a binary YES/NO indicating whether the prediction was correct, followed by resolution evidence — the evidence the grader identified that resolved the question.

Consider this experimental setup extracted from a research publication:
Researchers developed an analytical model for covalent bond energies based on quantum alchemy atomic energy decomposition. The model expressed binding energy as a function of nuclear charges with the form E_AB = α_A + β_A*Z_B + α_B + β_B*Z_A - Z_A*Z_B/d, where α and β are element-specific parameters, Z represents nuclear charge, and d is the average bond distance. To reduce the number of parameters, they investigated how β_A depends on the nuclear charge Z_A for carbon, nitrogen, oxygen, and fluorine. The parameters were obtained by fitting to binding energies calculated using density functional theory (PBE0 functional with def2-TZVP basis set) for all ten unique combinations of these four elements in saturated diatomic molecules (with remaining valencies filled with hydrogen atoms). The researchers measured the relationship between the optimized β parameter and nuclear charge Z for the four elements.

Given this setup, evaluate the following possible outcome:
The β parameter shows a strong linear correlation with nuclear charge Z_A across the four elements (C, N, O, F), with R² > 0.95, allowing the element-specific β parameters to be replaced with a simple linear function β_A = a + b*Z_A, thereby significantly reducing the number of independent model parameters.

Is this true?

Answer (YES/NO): NO